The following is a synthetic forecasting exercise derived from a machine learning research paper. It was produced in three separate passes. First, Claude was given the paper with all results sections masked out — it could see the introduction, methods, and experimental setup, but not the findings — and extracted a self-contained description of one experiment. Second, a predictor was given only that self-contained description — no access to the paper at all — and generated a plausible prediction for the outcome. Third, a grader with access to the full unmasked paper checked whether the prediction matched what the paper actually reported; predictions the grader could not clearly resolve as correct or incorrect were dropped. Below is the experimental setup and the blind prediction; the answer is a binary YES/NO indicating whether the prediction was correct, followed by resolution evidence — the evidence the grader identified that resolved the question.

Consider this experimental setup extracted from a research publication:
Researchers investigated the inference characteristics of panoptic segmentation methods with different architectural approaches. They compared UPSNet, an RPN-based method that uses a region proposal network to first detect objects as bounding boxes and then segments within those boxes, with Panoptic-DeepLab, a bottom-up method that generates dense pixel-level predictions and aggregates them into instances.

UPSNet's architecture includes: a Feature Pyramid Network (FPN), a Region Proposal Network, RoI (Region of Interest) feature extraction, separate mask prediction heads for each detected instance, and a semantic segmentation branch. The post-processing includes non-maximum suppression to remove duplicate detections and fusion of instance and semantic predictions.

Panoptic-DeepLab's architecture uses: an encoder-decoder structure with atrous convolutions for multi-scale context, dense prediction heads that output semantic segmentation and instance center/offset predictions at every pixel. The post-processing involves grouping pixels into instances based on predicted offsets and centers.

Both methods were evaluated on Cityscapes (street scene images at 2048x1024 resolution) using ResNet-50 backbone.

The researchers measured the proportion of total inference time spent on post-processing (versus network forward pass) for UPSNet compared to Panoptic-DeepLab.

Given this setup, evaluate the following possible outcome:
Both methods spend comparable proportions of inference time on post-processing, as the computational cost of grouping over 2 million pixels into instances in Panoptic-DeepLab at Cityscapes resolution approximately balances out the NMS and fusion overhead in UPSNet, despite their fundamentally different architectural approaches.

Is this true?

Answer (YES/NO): NO